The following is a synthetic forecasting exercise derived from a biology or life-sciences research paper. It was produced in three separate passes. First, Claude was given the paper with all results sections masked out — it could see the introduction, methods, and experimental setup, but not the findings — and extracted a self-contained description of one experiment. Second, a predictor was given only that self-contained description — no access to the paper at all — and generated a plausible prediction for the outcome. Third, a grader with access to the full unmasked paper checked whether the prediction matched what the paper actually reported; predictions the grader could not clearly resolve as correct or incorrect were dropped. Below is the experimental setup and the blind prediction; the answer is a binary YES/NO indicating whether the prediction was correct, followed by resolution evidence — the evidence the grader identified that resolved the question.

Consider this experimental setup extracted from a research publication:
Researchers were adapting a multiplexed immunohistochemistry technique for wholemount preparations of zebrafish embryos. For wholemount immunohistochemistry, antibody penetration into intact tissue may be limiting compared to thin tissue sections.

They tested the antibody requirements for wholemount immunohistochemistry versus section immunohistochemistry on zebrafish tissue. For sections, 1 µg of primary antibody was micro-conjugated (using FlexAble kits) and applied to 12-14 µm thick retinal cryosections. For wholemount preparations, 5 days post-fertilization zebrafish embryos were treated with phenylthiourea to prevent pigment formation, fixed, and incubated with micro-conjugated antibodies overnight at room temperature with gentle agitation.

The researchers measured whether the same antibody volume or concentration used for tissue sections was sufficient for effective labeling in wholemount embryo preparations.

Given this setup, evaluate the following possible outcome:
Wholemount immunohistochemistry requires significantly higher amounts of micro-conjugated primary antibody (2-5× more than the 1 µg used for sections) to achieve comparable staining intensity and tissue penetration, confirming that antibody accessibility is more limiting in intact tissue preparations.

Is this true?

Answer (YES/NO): YES